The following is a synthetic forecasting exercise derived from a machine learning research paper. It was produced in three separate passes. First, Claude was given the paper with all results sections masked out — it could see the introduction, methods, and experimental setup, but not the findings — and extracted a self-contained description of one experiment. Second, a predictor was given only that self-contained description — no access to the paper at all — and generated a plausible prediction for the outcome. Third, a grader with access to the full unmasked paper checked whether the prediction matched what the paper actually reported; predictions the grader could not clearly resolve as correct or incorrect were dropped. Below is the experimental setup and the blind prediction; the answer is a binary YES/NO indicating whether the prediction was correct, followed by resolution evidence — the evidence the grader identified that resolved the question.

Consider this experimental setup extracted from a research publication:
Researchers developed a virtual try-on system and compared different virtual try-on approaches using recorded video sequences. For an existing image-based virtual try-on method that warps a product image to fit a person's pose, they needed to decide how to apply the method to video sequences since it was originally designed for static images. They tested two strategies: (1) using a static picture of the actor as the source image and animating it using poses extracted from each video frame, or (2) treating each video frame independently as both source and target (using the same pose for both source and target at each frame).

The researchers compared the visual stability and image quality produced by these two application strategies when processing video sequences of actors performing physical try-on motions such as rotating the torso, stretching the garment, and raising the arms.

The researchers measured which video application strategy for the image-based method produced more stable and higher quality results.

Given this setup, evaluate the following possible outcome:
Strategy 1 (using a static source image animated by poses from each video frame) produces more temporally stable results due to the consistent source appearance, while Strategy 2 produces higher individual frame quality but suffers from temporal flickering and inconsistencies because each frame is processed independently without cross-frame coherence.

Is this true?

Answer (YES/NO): NO